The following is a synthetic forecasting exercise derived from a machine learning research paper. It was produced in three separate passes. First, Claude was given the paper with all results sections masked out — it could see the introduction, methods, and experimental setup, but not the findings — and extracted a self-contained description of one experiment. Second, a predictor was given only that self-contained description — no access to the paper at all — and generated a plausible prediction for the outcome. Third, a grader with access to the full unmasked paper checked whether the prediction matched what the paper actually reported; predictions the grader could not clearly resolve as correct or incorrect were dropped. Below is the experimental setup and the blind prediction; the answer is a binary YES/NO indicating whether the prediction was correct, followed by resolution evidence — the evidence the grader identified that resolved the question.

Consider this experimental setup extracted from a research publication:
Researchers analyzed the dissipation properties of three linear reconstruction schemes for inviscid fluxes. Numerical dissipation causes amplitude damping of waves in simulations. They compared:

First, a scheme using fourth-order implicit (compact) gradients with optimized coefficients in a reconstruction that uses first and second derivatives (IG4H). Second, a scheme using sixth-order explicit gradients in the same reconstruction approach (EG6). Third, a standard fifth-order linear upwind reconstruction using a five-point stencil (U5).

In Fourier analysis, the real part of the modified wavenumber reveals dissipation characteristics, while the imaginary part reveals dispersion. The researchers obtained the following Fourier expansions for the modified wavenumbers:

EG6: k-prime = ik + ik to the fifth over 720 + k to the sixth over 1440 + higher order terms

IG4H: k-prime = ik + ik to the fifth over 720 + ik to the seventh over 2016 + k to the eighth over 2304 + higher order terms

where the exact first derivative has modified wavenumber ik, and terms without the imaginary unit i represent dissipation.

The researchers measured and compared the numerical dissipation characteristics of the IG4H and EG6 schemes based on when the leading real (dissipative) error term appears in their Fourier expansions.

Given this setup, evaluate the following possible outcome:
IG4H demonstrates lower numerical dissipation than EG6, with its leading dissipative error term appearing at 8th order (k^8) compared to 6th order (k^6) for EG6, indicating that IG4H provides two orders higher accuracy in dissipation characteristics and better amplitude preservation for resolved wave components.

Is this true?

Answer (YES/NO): YES